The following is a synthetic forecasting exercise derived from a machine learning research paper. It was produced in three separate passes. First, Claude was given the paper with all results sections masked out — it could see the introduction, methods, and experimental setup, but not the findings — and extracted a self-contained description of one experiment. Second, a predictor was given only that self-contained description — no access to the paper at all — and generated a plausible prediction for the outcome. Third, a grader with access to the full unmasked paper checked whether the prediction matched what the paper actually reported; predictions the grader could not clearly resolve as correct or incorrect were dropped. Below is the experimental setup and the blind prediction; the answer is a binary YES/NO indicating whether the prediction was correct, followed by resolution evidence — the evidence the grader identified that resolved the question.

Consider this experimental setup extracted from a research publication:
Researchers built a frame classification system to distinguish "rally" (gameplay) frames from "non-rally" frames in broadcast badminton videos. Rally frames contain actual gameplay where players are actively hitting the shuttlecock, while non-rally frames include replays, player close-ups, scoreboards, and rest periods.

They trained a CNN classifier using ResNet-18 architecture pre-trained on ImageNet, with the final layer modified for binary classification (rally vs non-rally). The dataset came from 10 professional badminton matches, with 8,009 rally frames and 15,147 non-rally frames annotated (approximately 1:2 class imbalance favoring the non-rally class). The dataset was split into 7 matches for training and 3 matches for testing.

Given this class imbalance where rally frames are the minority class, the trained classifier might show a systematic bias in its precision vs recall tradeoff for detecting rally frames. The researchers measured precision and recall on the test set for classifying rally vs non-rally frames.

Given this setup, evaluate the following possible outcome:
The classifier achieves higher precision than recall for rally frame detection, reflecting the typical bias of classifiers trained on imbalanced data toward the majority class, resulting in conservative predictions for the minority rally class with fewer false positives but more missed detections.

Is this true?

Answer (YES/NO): YES